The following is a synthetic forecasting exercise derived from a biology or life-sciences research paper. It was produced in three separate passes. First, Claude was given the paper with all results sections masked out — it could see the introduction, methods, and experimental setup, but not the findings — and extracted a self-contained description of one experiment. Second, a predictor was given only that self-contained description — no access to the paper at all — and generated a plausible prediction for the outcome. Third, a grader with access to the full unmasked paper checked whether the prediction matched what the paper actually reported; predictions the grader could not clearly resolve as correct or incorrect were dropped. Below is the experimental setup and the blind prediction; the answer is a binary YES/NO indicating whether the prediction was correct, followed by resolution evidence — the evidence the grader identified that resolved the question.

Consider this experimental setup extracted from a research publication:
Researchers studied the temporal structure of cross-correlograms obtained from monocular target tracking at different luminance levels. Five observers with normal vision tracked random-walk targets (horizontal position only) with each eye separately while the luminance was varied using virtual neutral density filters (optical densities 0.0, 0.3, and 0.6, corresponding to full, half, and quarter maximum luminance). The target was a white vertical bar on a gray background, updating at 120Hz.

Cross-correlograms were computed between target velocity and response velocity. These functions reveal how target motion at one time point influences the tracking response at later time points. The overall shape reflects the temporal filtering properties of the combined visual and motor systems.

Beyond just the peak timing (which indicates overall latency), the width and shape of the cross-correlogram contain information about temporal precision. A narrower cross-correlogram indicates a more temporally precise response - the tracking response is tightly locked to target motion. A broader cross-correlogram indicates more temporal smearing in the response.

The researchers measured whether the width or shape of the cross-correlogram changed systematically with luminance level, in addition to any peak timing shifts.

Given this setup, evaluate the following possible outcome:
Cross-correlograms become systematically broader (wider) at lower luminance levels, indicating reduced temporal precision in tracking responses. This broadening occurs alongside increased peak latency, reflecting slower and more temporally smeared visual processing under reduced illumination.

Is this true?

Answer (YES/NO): NO